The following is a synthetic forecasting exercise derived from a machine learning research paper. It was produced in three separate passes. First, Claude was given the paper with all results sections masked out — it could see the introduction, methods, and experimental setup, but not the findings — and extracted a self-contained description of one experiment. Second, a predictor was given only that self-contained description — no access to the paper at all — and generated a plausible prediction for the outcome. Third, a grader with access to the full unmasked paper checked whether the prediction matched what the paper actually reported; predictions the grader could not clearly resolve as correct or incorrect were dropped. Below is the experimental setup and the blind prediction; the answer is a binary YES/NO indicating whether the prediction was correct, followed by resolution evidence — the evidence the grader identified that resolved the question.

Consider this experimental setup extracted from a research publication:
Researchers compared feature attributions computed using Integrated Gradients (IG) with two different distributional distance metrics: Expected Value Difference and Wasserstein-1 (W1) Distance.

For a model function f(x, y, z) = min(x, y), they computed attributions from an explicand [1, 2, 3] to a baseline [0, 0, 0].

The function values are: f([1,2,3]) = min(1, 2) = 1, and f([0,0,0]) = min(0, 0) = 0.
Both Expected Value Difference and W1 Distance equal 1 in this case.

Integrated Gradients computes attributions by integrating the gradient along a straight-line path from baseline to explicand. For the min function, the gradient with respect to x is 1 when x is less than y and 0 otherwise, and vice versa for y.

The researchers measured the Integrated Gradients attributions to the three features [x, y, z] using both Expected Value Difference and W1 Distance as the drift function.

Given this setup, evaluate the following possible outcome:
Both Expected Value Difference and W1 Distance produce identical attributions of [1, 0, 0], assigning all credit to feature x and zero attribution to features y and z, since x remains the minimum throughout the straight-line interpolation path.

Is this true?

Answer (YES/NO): YES